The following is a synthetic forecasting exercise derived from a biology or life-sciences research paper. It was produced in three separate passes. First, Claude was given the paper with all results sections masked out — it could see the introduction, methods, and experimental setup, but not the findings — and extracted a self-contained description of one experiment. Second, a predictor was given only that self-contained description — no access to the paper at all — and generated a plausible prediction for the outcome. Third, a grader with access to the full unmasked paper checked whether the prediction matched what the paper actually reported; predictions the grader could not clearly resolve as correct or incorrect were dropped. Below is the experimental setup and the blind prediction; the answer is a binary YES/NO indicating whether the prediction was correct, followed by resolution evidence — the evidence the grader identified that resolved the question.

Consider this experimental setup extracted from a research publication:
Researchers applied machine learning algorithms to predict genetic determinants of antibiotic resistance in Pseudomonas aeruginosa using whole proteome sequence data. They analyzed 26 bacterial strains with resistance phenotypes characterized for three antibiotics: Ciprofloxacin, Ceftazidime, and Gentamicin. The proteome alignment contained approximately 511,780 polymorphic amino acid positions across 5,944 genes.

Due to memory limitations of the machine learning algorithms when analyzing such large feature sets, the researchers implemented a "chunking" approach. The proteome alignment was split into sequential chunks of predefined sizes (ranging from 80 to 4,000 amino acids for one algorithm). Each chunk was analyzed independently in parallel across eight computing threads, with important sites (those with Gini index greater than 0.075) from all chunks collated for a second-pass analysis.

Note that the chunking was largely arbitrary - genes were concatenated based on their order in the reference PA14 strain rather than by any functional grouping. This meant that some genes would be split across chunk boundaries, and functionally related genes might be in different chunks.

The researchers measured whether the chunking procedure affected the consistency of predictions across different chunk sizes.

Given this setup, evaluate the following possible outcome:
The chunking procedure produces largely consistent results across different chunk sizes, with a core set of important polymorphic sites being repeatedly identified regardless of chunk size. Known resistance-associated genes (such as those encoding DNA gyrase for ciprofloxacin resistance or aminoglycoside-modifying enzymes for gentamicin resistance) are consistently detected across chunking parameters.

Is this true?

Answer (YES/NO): NO